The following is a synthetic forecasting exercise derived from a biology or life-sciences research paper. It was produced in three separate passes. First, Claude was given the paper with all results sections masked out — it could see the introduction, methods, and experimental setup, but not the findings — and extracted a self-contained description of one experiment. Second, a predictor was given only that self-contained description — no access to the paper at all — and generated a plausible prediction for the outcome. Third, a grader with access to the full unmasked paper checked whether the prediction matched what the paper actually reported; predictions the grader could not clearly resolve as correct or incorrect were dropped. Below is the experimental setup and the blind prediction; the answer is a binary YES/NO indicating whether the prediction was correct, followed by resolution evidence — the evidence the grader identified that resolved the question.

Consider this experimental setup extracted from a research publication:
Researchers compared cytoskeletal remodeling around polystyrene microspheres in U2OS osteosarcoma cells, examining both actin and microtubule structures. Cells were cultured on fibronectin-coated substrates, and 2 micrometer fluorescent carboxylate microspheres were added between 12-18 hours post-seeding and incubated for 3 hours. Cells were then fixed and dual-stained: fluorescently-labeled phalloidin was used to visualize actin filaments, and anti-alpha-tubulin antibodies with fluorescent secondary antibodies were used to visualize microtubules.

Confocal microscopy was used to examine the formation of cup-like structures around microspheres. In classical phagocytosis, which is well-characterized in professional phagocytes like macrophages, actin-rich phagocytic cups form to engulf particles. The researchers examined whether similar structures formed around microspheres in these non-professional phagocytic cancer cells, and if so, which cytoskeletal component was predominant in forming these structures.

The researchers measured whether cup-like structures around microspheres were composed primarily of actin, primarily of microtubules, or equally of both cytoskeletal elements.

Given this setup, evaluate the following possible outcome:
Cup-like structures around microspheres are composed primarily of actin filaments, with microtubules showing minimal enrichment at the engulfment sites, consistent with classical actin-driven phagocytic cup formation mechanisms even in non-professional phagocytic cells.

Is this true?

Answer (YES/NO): NO